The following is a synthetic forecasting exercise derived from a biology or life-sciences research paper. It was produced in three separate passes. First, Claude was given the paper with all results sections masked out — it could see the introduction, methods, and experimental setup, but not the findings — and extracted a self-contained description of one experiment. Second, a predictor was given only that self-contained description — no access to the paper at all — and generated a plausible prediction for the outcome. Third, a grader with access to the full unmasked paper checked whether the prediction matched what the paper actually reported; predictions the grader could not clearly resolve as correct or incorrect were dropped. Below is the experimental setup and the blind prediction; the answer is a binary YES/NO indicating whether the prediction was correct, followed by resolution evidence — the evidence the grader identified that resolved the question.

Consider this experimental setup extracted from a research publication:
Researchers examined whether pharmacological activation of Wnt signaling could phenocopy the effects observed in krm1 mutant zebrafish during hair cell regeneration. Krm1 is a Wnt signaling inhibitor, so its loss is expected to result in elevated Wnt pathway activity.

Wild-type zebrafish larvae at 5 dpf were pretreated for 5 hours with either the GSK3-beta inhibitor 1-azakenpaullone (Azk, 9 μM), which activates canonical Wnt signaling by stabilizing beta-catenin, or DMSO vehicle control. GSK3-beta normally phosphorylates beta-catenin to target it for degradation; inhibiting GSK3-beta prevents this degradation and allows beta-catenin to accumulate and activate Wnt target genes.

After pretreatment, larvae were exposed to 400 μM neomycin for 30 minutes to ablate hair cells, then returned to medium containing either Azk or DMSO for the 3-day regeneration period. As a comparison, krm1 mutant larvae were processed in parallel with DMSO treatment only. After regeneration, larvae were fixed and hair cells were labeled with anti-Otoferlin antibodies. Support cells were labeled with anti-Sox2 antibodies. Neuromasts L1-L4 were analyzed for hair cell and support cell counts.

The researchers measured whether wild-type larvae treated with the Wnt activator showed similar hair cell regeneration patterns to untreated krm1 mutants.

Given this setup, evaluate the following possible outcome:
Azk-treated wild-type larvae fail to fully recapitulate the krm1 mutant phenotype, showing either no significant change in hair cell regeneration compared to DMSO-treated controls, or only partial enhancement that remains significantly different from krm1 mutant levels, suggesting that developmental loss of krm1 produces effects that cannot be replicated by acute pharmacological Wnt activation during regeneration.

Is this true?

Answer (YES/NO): NO